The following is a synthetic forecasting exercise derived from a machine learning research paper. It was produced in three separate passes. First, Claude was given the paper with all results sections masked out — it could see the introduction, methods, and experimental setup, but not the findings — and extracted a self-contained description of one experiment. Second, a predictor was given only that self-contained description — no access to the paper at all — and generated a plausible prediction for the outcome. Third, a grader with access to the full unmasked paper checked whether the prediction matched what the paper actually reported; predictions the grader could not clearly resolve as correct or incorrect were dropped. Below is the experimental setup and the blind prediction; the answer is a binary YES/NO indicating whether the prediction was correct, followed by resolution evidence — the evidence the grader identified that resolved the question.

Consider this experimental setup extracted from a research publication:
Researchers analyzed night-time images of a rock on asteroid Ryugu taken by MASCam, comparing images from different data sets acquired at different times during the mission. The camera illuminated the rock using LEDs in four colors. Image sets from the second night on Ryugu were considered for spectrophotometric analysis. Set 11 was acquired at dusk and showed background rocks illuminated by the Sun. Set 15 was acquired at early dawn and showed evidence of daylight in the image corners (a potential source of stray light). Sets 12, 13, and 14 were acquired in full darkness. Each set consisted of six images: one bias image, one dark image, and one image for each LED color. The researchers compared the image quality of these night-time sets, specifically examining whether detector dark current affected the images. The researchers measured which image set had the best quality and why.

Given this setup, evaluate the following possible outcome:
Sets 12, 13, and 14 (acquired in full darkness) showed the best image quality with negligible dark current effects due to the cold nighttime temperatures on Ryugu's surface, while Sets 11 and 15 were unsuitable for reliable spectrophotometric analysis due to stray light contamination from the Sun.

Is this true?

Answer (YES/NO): NO